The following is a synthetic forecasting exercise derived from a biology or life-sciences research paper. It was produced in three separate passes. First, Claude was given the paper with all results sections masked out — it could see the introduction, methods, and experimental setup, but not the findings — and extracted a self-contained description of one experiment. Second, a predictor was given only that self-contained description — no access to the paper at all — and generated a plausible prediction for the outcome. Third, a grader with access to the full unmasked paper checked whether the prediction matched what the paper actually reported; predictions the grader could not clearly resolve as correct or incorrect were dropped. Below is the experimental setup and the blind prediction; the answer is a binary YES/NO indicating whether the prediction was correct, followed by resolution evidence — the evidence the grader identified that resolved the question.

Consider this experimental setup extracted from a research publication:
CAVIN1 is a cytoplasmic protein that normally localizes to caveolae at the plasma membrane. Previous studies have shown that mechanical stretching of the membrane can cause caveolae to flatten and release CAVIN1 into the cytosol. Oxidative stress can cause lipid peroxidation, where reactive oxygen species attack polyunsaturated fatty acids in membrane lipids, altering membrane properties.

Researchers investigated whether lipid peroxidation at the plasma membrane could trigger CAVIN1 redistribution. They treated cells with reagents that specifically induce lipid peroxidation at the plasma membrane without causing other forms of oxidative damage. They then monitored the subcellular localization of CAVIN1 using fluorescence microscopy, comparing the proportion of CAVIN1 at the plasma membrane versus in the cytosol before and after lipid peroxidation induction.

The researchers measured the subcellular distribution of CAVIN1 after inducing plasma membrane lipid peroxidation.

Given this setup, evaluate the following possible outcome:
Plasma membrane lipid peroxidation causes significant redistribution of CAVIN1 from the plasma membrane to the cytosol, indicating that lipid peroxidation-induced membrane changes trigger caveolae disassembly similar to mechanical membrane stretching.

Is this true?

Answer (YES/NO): YES